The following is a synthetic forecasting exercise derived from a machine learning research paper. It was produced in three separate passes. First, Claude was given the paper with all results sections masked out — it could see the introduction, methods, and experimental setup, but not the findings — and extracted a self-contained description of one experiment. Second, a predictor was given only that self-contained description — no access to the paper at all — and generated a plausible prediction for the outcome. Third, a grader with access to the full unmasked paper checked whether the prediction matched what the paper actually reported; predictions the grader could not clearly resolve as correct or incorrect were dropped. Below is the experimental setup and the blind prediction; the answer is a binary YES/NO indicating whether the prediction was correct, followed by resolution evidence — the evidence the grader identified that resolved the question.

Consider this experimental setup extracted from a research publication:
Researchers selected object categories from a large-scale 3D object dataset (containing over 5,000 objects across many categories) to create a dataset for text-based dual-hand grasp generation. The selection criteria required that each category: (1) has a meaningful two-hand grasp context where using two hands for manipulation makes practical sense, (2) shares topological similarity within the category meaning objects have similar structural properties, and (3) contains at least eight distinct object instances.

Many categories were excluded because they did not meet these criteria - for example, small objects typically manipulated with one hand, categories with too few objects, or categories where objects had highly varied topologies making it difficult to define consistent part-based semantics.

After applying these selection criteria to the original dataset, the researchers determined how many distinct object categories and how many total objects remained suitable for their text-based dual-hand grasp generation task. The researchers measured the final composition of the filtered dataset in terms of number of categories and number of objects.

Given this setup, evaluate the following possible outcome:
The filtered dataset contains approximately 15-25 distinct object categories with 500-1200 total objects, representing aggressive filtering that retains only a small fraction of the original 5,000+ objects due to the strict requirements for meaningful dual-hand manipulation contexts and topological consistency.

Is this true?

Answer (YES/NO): NO